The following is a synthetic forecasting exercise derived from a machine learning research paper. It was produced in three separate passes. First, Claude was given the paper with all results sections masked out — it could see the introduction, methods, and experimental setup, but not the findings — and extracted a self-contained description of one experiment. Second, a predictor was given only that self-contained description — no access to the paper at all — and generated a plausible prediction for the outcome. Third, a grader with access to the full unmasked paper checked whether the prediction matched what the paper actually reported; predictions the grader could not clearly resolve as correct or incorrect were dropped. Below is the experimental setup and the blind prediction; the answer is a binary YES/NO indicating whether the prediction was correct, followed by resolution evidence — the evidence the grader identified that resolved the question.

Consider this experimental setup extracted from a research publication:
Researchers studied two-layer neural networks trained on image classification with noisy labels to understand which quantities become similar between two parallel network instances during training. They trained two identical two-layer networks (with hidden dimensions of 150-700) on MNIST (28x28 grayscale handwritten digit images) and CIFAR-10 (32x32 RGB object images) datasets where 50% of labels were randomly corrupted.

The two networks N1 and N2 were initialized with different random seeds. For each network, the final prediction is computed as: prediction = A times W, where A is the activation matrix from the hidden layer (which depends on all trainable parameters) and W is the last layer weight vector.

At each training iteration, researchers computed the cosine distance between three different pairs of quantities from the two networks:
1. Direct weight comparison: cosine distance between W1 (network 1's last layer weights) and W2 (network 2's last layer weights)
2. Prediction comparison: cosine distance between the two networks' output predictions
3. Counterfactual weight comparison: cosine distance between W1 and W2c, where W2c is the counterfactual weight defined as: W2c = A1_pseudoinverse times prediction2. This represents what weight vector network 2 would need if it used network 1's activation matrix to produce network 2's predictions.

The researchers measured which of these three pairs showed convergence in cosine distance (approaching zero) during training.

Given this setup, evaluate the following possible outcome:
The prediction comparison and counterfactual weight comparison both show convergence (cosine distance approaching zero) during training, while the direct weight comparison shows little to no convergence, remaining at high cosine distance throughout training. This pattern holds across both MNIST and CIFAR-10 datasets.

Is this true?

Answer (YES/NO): NO